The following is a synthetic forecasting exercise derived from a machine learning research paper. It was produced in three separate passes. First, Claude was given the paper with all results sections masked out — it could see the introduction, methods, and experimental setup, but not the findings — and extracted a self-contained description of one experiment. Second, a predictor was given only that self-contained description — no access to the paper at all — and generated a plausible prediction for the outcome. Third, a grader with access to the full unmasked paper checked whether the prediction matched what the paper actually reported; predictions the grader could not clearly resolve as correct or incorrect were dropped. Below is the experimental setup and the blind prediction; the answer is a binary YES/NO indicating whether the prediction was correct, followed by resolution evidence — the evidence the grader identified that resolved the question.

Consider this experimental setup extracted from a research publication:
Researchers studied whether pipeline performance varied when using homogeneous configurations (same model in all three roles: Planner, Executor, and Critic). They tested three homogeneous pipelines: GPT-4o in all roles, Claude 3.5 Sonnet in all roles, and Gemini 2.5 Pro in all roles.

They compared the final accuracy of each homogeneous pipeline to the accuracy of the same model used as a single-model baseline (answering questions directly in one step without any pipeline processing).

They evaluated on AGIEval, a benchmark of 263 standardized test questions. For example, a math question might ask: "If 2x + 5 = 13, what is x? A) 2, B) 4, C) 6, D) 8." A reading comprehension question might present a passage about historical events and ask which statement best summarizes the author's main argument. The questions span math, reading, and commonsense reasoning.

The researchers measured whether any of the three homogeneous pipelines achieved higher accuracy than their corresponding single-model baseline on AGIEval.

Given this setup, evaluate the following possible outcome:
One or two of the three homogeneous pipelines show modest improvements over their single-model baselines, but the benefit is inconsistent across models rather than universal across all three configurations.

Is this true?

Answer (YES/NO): NO